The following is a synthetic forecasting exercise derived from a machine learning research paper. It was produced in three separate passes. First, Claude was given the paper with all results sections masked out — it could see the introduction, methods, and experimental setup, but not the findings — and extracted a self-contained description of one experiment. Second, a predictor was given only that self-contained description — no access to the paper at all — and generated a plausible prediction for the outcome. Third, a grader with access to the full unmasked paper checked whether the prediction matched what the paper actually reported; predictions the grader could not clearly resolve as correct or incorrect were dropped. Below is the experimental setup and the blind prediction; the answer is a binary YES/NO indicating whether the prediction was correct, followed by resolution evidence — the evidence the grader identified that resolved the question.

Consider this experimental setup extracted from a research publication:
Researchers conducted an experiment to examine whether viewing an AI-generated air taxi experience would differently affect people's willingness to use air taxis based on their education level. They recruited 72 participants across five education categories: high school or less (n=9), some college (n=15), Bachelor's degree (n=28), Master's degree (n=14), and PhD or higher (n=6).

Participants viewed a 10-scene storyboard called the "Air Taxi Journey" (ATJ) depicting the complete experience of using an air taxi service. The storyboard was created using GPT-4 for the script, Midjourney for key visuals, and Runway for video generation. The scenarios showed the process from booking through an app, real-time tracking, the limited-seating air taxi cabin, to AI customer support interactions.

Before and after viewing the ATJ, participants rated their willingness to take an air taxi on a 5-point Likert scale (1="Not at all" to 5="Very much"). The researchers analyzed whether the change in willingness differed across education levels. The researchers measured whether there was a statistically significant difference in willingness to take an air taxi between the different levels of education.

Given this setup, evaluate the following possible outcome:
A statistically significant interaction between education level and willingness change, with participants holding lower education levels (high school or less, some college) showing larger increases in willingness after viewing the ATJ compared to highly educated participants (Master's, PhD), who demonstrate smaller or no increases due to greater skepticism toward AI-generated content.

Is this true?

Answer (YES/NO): YES